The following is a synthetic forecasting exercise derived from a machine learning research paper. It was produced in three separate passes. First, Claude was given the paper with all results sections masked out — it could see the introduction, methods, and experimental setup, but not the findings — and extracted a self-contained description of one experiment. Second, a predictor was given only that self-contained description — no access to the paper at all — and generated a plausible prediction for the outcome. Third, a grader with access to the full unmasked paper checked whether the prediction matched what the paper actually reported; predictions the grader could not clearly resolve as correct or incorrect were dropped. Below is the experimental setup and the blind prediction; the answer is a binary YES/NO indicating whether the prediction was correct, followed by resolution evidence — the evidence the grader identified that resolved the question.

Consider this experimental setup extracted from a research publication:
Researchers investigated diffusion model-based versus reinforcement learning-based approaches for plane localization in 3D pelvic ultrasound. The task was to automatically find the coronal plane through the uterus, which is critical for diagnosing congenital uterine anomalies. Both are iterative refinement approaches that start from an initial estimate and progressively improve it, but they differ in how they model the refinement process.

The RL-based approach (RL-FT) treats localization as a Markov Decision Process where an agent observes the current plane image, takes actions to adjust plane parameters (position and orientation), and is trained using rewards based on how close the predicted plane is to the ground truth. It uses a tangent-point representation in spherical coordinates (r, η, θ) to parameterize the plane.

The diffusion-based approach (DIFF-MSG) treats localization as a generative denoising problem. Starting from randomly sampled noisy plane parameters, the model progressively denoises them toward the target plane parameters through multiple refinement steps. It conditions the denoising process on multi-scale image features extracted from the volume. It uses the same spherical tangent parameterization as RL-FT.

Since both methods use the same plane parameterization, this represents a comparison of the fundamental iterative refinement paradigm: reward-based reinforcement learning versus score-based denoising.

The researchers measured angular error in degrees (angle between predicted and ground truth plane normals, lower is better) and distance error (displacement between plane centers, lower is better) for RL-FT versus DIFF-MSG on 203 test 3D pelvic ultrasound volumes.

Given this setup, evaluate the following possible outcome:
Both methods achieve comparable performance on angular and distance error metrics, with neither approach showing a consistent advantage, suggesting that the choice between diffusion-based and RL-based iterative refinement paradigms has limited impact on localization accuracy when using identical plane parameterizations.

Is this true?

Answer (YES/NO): NO